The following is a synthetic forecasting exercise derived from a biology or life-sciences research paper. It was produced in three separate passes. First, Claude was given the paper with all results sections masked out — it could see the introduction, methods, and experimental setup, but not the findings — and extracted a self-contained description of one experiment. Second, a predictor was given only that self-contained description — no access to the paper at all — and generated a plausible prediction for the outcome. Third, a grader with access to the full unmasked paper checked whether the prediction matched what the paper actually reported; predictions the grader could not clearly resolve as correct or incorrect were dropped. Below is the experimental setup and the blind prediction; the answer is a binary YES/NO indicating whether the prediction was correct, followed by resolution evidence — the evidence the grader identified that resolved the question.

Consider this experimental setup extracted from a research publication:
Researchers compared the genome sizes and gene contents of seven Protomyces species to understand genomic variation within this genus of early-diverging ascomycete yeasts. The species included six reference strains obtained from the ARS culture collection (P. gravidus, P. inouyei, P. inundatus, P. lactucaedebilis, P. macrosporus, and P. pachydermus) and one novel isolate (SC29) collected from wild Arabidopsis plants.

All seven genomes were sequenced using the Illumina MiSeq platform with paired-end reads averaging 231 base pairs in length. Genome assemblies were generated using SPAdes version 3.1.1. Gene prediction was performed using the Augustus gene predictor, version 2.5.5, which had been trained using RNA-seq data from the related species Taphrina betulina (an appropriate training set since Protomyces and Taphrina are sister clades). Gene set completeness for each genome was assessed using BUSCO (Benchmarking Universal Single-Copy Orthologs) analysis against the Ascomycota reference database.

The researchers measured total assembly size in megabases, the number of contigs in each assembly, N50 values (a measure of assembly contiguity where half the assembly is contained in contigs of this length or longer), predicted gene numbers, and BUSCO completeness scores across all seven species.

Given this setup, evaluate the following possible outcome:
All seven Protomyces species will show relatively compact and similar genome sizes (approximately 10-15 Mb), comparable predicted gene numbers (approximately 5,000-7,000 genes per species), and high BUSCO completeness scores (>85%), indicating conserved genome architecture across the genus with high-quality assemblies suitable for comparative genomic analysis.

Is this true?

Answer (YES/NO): YES